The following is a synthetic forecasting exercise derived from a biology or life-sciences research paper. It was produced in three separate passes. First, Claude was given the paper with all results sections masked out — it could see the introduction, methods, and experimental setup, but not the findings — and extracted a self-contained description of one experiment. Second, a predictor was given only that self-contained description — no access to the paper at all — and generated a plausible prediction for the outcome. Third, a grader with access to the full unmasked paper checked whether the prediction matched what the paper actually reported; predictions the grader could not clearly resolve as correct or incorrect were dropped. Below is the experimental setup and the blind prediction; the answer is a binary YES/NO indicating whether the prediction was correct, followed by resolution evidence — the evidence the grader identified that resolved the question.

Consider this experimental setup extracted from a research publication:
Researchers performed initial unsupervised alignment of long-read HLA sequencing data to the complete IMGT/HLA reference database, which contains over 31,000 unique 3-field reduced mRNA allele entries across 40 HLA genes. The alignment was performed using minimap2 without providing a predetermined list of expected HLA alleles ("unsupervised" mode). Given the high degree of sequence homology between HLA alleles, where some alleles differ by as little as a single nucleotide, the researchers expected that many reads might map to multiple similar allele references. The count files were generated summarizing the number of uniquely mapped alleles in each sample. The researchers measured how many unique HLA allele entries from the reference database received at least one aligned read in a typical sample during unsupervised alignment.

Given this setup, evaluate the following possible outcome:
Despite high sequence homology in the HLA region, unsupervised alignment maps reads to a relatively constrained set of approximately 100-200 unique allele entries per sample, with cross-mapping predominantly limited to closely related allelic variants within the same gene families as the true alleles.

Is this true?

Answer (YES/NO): NO